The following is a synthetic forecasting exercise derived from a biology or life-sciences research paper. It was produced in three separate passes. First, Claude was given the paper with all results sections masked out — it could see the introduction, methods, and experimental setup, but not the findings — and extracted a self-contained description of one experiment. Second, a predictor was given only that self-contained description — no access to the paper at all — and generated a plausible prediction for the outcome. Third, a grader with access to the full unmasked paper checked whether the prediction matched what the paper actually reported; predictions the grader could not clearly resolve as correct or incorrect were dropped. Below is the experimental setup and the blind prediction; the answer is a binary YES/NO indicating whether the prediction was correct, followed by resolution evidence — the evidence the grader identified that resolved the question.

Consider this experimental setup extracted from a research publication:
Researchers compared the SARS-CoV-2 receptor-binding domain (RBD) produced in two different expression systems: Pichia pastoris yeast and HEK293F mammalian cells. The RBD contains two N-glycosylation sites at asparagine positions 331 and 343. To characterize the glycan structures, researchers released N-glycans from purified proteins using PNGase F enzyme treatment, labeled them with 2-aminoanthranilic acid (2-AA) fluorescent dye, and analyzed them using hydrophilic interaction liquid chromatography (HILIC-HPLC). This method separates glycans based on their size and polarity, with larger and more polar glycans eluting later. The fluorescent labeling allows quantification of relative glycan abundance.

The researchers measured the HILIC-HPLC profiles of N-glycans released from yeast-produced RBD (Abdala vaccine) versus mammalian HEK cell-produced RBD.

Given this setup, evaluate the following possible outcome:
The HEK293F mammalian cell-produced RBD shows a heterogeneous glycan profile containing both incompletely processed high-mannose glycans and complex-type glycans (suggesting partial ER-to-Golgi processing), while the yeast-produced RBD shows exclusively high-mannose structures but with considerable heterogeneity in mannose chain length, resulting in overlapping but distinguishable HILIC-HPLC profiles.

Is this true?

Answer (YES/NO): NO